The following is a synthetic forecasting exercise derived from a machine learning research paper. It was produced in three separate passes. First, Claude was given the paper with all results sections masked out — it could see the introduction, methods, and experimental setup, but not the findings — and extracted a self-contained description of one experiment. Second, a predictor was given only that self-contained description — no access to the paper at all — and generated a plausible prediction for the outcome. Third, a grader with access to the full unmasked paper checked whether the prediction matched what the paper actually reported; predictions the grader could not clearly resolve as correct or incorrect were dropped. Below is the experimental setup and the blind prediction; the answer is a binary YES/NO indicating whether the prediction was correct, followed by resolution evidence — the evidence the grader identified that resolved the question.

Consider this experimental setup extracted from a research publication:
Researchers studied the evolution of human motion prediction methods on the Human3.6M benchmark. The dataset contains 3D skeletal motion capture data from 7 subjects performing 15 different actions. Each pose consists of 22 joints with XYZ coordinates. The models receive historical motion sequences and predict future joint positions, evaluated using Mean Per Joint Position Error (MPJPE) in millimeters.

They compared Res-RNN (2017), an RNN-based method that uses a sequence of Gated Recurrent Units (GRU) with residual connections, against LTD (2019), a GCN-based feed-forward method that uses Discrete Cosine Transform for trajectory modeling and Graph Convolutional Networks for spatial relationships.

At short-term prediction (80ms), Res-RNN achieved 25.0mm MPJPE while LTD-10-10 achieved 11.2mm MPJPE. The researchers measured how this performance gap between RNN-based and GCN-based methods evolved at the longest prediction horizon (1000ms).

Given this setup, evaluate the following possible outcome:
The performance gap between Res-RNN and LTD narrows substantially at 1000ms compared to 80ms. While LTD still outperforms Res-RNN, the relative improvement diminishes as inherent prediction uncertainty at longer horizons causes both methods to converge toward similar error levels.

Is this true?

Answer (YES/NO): YES